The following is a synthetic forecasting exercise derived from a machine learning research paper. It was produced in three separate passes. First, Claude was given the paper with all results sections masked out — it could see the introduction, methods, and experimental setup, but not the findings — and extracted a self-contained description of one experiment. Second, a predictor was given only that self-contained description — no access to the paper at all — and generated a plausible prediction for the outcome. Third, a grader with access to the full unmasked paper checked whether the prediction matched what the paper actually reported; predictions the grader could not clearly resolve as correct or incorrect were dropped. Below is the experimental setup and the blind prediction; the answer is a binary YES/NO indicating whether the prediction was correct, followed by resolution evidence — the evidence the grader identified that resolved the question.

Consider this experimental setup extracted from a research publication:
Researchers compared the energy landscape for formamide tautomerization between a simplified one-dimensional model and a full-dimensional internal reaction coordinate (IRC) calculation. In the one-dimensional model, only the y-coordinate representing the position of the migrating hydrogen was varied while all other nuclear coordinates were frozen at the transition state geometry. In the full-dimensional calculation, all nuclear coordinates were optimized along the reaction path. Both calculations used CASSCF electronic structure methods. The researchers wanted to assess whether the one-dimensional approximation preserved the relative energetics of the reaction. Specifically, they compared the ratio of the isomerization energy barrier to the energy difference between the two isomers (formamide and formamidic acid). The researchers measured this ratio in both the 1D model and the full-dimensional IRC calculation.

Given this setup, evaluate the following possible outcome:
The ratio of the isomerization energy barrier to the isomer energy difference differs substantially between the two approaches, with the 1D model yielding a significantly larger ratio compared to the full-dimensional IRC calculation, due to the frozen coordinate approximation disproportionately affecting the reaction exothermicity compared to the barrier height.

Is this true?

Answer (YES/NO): NO